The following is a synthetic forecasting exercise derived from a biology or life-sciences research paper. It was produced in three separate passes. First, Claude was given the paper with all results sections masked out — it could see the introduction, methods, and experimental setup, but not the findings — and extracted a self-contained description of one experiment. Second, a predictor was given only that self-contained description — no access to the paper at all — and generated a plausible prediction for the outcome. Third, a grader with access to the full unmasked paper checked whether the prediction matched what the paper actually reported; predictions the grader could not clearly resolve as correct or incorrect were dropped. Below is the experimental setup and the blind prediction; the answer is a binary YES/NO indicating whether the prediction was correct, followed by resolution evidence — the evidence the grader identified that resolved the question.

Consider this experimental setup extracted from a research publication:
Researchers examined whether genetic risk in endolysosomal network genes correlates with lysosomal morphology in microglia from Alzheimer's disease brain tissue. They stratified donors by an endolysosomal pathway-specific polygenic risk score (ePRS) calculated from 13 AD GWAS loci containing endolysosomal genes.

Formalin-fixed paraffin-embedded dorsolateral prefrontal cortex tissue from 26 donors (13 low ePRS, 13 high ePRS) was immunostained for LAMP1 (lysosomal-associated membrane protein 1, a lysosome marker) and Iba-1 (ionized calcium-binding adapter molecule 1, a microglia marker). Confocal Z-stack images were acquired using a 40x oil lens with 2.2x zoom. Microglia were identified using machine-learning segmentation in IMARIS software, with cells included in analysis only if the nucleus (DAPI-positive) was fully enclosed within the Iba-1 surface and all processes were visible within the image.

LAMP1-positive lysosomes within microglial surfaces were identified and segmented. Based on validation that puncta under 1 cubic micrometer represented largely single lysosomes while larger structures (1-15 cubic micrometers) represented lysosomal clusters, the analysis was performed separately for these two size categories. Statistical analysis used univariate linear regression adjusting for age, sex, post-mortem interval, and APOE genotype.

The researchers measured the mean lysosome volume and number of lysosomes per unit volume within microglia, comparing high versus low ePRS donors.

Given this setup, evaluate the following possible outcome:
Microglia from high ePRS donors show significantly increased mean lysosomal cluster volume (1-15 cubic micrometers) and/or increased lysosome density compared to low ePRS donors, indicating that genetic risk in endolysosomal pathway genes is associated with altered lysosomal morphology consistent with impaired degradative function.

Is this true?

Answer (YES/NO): YES